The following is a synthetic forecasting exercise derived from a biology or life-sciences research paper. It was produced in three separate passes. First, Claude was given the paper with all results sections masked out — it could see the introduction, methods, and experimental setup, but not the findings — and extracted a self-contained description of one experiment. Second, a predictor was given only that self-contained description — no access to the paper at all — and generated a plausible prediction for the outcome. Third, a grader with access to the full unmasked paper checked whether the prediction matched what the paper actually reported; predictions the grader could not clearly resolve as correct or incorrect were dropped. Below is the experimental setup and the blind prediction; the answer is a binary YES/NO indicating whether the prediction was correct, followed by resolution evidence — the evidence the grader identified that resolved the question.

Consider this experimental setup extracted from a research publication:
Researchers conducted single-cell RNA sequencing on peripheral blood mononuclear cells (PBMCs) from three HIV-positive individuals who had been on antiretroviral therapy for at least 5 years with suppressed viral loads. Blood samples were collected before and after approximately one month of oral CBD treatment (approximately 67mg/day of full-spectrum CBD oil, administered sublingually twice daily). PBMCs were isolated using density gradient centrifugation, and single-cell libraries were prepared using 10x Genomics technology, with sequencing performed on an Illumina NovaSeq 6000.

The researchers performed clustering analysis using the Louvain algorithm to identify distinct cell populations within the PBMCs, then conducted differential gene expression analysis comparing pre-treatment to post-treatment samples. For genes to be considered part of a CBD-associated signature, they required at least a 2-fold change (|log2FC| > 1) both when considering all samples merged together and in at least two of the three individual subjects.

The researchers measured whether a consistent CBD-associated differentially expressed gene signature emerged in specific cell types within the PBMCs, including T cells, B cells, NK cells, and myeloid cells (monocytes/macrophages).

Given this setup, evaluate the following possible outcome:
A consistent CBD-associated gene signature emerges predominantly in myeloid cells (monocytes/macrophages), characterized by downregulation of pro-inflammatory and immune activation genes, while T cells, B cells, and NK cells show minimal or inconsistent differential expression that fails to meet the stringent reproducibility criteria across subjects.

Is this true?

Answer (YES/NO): YES